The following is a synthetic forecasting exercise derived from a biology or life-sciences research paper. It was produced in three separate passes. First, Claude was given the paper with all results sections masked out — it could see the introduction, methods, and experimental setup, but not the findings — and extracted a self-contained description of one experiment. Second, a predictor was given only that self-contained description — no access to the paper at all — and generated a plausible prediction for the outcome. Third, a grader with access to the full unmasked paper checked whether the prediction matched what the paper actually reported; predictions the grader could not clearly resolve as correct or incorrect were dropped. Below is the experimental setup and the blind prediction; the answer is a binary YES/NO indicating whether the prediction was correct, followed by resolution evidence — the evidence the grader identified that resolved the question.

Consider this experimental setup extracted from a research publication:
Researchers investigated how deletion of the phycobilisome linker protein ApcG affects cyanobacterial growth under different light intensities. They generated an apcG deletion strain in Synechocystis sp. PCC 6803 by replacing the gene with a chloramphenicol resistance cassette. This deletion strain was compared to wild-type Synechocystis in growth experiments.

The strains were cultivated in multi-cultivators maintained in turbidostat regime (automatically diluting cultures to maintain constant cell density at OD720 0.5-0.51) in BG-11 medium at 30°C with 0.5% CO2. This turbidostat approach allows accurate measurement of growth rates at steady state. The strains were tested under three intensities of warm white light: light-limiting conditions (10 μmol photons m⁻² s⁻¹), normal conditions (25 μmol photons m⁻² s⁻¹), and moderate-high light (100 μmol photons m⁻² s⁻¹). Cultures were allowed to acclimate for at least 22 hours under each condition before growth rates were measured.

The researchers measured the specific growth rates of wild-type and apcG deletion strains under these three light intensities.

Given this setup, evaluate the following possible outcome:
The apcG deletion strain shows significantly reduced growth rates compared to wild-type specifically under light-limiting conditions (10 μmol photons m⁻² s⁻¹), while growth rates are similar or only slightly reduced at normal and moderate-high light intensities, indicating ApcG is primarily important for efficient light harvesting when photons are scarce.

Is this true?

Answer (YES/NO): YES